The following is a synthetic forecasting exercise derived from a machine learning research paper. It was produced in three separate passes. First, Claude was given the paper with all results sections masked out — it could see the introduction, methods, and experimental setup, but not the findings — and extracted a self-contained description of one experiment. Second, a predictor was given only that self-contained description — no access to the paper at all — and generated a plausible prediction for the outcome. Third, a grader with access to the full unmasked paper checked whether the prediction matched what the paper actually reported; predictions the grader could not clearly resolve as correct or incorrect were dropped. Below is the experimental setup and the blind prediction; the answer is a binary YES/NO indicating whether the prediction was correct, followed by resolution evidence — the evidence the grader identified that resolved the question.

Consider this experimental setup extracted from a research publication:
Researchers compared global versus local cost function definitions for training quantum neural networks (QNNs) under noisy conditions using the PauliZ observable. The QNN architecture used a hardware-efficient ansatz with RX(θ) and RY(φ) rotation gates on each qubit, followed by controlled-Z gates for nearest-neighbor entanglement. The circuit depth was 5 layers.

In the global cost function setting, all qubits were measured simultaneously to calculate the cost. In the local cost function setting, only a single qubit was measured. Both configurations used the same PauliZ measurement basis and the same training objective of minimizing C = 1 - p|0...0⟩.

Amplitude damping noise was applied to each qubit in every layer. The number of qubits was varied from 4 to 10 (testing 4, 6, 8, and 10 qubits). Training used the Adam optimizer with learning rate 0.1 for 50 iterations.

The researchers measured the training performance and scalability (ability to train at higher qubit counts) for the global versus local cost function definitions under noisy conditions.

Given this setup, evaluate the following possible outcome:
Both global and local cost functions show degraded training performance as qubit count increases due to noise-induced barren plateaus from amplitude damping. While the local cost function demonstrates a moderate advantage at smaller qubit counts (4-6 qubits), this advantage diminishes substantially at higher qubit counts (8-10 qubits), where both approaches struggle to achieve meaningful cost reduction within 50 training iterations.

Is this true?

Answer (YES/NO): NO